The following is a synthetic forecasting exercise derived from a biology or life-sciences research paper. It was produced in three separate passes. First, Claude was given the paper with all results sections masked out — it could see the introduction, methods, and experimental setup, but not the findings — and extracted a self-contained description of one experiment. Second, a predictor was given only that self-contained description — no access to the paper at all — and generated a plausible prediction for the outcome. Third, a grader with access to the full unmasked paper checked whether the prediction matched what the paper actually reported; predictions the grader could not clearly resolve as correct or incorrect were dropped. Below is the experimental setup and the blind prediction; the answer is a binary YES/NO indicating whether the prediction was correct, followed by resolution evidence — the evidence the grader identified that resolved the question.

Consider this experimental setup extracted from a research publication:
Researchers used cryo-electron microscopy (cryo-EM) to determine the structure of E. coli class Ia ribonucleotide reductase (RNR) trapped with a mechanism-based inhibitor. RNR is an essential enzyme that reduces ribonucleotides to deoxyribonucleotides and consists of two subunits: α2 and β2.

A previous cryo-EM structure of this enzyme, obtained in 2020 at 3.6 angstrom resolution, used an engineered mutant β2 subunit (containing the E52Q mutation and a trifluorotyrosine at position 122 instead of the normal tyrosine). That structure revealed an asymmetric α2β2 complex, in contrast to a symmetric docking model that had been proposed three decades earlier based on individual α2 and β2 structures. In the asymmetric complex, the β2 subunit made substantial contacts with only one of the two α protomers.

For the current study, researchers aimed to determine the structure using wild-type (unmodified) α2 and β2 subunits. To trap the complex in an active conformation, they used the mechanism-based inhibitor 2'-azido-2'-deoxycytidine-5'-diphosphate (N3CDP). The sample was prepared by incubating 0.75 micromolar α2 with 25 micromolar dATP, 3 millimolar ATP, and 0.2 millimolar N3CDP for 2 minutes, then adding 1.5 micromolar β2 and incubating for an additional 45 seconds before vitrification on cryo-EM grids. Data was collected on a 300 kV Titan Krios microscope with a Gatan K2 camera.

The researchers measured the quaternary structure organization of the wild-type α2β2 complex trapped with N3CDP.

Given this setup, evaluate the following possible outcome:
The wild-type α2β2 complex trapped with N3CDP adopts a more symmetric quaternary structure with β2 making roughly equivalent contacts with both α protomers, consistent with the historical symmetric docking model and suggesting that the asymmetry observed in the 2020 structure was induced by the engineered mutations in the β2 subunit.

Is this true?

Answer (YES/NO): NO